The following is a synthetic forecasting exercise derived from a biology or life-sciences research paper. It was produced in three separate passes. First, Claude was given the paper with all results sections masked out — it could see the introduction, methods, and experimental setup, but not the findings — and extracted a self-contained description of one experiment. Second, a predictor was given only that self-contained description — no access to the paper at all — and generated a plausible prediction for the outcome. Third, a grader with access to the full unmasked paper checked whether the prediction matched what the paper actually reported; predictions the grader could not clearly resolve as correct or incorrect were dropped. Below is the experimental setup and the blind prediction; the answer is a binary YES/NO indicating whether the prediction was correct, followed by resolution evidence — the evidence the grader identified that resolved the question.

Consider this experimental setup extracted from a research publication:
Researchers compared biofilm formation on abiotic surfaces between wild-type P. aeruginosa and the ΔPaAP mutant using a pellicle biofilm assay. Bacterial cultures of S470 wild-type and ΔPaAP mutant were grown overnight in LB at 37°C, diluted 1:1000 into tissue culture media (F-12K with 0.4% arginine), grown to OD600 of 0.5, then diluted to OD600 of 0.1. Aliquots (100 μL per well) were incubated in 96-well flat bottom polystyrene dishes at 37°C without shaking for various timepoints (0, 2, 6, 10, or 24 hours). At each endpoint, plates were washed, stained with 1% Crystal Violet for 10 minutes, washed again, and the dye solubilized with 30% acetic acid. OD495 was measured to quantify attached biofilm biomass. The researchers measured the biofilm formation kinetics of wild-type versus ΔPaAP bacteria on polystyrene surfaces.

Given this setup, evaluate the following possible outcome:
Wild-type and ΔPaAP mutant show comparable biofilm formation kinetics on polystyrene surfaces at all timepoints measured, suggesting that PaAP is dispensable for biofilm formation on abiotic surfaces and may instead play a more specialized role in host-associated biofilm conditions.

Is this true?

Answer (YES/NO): NO